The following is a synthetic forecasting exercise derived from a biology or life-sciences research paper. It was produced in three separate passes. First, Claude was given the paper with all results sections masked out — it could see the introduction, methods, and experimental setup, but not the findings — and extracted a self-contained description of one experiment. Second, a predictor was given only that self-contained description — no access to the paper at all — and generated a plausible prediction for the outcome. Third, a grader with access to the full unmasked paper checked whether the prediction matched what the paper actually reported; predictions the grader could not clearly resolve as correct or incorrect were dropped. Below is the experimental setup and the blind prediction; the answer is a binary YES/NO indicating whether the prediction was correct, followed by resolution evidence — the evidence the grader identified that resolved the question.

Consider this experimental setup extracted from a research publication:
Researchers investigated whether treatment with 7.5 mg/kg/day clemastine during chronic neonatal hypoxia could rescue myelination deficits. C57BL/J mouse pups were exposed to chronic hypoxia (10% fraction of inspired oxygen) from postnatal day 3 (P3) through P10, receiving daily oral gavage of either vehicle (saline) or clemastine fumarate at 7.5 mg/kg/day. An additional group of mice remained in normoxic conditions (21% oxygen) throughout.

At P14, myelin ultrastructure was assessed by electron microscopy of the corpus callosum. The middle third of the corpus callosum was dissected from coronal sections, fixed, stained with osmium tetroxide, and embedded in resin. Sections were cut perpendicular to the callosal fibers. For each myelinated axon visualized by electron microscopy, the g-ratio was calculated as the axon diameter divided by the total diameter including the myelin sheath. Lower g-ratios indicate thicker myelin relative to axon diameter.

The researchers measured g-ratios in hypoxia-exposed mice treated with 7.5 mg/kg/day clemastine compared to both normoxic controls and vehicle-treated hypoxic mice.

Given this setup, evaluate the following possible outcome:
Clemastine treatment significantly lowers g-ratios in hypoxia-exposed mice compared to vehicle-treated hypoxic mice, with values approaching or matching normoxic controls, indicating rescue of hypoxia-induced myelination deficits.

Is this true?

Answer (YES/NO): YES